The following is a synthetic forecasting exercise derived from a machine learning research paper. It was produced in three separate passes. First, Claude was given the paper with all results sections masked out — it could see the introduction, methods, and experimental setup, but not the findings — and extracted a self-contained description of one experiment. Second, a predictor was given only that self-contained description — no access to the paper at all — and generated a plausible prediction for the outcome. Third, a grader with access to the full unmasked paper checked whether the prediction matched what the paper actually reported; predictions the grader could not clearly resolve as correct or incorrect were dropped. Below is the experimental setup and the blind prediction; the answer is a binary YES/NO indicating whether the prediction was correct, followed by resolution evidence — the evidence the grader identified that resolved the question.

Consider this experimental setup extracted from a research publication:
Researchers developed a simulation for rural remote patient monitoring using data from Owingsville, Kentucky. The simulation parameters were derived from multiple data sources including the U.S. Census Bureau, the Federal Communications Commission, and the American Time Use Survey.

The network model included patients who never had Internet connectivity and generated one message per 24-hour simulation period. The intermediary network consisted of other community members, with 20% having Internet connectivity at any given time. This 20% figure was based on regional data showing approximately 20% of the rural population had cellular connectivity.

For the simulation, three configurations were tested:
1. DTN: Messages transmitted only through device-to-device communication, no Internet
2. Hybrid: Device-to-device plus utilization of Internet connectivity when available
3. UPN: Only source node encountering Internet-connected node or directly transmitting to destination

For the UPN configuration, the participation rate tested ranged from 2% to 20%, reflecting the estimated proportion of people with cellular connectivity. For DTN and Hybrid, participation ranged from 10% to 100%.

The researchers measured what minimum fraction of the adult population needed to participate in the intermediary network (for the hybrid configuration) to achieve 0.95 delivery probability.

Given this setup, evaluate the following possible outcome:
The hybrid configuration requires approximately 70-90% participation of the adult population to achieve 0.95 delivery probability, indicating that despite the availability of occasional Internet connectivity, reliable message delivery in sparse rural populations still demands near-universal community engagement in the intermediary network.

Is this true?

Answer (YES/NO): NO